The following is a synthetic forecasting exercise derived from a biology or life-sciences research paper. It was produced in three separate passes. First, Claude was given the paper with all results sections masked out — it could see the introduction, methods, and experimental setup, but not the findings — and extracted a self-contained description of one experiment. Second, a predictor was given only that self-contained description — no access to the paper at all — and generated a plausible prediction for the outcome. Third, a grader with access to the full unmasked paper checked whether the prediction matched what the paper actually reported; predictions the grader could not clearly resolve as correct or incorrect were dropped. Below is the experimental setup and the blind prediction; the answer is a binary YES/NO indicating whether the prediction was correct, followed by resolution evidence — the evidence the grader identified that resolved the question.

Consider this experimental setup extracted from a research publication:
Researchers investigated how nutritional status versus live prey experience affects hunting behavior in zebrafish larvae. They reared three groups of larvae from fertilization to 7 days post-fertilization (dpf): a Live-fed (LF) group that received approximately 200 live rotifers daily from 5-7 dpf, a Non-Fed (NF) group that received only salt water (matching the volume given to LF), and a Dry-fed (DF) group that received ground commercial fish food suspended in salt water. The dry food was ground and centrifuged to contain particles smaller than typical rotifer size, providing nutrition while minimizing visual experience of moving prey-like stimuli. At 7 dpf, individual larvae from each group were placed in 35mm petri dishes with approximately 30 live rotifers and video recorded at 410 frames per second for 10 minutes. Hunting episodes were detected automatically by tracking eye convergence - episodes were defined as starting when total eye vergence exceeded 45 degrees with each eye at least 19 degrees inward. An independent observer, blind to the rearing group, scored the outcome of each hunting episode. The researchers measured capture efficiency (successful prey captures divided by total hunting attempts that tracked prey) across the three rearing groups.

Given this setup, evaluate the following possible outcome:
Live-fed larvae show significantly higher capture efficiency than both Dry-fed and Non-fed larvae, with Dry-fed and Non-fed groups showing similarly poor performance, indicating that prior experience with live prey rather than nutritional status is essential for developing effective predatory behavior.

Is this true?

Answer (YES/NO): YES